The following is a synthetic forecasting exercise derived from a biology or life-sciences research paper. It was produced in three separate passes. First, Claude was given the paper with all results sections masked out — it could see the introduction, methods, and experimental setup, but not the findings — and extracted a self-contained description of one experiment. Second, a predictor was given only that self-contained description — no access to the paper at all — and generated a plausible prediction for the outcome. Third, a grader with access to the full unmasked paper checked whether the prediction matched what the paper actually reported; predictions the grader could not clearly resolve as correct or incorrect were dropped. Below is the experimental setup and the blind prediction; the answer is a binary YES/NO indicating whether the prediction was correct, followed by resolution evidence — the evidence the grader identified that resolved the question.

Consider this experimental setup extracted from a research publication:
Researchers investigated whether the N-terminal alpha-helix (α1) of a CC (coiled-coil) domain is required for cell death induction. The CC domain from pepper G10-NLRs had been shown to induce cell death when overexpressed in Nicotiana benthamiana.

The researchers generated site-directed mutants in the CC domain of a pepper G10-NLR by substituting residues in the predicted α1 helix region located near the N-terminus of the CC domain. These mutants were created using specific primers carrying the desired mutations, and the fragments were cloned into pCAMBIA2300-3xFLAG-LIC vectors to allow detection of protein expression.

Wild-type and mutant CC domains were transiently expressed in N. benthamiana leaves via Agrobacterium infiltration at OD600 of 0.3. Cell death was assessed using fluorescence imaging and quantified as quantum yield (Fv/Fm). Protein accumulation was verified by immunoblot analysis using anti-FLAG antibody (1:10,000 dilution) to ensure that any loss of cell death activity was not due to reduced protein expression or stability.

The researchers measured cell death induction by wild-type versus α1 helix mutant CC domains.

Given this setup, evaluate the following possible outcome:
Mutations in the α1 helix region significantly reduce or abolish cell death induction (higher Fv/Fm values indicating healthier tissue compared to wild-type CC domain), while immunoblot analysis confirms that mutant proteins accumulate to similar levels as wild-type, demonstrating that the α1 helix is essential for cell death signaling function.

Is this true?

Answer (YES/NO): YES